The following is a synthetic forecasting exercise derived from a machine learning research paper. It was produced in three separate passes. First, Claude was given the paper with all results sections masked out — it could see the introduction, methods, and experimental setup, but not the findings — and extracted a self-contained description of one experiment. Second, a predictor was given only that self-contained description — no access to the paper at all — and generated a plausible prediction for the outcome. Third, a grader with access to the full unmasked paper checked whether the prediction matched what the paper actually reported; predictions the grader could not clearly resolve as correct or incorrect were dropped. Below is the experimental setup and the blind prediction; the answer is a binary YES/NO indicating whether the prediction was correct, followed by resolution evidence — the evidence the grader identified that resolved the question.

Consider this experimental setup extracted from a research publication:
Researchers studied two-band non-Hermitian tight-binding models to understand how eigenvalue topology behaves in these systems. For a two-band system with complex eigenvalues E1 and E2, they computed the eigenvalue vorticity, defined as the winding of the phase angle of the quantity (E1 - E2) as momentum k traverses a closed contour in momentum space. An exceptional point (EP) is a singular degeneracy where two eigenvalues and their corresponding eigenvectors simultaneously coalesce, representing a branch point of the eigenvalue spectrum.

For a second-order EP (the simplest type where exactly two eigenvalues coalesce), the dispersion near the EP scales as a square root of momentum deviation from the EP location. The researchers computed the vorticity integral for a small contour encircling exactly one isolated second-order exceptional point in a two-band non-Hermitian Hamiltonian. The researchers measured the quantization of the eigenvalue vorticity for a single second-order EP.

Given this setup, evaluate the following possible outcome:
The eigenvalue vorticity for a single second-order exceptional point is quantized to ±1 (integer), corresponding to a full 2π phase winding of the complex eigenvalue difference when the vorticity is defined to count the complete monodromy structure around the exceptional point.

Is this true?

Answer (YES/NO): NO